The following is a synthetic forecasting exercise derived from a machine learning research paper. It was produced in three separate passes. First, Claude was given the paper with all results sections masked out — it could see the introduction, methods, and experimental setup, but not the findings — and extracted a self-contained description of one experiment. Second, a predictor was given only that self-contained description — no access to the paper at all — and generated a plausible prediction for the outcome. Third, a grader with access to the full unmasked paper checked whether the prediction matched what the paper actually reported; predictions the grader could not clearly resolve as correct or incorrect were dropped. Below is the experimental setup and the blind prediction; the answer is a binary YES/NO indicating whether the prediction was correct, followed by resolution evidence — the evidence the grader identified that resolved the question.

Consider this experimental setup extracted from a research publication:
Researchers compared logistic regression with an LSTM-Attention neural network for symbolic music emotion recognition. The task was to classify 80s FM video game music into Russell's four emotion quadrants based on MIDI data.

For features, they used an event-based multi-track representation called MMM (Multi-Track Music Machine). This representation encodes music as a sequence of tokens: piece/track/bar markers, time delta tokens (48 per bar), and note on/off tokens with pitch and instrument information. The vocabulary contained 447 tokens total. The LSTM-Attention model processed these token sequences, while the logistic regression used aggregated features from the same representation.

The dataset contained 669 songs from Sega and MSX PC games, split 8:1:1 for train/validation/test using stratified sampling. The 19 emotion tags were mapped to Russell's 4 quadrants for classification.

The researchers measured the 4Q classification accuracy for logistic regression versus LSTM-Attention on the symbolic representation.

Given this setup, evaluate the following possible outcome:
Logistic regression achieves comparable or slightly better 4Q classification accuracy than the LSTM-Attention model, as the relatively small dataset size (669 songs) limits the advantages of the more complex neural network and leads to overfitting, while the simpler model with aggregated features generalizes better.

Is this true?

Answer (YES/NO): YES